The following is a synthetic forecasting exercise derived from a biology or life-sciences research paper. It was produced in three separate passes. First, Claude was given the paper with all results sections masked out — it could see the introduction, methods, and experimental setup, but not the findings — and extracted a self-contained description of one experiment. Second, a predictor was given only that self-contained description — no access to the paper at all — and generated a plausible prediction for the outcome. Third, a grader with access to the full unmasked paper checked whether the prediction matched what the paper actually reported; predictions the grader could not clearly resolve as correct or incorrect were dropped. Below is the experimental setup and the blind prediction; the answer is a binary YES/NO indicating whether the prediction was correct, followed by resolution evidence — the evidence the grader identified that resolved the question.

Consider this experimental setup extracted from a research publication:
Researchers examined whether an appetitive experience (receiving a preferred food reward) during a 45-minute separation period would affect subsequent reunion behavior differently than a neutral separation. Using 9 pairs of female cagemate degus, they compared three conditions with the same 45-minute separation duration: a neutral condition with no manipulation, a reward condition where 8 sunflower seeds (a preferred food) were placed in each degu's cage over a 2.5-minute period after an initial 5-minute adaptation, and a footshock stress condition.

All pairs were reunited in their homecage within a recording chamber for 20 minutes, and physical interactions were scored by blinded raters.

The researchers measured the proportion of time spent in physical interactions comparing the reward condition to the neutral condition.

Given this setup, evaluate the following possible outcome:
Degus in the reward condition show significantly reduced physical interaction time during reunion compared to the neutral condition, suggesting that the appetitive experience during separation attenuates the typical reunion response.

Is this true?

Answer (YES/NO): NO